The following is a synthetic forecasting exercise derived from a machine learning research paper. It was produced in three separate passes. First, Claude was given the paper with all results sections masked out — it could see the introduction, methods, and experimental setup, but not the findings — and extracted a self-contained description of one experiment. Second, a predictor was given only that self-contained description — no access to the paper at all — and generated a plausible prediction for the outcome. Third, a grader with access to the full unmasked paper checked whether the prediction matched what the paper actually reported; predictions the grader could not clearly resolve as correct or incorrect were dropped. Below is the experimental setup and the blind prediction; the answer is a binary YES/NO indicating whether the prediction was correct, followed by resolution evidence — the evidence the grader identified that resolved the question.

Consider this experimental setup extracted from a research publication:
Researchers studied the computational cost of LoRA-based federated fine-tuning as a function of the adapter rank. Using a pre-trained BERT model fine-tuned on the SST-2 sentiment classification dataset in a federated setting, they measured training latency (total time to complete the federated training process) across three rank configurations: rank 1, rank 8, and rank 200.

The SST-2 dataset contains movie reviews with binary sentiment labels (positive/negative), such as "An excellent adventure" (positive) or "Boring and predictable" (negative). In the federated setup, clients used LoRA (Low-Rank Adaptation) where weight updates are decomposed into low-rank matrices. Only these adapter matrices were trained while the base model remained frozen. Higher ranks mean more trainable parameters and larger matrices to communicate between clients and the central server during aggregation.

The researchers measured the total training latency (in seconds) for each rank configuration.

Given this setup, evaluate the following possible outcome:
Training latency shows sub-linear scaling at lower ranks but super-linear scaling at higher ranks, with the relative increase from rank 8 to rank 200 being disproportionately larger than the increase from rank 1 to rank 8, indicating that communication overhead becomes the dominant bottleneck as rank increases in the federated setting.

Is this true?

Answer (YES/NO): NO